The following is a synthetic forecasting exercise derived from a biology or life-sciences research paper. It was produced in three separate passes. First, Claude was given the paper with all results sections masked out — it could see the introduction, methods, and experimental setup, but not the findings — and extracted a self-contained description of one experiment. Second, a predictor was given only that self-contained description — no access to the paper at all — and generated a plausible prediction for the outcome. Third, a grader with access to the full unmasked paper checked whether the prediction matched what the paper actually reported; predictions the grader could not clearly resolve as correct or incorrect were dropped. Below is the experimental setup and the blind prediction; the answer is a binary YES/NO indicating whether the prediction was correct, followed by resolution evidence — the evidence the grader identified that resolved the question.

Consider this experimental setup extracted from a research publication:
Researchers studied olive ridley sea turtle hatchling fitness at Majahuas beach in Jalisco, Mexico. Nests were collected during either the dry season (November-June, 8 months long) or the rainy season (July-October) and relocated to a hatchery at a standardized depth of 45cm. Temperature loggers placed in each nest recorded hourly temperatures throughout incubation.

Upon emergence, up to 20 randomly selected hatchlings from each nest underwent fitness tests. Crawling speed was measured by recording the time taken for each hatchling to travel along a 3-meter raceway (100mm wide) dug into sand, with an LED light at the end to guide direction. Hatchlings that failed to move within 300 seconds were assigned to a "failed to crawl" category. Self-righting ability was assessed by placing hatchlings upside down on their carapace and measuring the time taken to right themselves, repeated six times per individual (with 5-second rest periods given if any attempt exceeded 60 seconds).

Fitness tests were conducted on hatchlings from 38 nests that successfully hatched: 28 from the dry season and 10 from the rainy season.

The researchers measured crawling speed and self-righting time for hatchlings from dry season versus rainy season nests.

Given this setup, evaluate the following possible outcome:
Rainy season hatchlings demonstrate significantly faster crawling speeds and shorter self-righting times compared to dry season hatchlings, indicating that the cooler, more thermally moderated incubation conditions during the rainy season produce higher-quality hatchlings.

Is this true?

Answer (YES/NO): NO